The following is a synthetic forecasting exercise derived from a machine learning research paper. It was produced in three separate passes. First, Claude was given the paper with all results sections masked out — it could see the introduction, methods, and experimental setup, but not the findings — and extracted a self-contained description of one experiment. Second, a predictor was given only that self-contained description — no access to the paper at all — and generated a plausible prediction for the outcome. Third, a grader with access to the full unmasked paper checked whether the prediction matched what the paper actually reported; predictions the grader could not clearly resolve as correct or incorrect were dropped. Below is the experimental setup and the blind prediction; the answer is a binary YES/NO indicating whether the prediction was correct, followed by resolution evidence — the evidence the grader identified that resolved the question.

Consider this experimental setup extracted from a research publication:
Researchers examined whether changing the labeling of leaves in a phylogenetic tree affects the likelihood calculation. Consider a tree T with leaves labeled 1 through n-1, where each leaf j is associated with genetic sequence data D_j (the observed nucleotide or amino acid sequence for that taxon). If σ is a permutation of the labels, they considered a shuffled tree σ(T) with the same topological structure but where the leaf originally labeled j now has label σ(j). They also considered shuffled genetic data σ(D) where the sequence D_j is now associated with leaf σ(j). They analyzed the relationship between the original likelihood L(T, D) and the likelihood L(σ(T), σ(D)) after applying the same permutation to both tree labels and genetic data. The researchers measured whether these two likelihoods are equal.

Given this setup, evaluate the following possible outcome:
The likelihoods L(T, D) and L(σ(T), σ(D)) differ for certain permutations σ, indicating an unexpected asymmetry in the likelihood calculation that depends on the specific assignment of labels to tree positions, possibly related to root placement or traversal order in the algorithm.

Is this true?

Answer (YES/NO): NO